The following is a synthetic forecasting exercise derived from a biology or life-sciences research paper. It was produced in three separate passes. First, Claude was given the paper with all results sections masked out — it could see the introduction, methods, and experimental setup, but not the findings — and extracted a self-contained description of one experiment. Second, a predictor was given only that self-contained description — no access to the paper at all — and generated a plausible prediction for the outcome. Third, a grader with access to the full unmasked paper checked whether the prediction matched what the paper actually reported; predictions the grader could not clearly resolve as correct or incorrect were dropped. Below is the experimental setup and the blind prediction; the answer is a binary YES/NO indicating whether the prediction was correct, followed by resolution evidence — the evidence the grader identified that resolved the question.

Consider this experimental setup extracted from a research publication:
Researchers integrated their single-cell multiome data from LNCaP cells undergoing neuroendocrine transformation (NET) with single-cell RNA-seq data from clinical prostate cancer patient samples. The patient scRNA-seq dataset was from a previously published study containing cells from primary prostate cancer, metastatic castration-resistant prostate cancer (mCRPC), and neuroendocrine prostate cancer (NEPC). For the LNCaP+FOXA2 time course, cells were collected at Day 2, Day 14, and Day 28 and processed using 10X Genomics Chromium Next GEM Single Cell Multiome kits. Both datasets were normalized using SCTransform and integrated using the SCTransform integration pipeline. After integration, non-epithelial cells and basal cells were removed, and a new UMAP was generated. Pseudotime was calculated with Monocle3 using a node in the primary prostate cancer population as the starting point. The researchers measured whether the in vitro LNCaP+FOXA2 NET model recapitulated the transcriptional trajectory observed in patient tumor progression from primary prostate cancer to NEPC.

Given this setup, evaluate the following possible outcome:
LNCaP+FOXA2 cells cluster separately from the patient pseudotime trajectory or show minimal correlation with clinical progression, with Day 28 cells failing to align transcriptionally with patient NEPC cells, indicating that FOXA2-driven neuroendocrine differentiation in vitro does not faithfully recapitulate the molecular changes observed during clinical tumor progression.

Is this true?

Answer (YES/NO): NO